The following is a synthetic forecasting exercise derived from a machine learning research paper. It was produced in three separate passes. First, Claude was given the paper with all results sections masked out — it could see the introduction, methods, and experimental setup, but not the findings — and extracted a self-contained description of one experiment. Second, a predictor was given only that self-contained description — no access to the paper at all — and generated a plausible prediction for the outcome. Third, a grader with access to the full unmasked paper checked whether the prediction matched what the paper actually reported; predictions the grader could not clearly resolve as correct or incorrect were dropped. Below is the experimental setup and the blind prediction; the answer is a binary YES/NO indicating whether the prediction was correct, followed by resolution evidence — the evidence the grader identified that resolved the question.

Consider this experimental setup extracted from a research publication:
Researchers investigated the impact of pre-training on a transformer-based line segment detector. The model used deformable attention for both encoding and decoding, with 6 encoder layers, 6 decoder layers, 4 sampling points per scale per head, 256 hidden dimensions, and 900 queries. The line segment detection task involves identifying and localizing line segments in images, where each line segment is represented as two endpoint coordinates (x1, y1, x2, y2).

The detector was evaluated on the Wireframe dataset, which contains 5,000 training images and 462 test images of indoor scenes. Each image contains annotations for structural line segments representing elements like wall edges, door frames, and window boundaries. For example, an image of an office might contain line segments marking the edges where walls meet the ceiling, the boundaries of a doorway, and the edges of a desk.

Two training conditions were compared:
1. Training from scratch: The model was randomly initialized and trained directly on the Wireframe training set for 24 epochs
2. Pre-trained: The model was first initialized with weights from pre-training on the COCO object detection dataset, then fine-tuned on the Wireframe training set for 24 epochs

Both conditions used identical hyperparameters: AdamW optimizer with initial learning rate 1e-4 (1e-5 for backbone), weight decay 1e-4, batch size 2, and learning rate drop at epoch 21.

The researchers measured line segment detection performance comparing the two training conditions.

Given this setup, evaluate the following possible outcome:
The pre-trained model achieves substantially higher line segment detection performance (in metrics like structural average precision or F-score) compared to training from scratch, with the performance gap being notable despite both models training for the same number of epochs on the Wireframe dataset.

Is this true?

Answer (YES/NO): YES